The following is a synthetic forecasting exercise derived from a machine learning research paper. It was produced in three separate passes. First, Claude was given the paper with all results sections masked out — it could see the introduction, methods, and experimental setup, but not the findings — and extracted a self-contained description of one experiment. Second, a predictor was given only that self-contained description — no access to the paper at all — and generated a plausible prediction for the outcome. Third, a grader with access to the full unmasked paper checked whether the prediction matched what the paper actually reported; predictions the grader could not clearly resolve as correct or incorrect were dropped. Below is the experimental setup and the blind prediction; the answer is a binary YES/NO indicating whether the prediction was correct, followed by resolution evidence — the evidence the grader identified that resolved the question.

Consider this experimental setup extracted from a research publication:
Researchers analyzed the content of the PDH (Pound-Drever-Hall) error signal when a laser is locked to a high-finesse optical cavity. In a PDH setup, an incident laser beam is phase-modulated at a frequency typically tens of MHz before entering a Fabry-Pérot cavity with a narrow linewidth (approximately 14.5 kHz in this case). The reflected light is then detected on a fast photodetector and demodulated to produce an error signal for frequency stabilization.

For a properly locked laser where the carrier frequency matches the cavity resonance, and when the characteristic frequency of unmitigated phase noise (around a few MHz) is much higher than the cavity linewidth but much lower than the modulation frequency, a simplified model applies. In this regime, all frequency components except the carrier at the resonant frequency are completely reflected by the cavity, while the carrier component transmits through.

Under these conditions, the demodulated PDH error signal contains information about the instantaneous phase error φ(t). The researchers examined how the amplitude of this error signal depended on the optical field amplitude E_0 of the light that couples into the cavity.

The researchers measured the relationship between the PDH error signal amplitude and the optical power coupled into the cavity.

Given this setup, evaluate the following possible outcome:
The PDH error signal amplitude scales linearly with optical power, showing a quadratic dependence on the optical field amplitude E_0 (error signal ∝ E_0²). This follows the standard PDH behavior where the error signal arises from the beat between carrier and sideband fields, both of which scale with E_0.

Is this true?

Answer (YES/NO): YES